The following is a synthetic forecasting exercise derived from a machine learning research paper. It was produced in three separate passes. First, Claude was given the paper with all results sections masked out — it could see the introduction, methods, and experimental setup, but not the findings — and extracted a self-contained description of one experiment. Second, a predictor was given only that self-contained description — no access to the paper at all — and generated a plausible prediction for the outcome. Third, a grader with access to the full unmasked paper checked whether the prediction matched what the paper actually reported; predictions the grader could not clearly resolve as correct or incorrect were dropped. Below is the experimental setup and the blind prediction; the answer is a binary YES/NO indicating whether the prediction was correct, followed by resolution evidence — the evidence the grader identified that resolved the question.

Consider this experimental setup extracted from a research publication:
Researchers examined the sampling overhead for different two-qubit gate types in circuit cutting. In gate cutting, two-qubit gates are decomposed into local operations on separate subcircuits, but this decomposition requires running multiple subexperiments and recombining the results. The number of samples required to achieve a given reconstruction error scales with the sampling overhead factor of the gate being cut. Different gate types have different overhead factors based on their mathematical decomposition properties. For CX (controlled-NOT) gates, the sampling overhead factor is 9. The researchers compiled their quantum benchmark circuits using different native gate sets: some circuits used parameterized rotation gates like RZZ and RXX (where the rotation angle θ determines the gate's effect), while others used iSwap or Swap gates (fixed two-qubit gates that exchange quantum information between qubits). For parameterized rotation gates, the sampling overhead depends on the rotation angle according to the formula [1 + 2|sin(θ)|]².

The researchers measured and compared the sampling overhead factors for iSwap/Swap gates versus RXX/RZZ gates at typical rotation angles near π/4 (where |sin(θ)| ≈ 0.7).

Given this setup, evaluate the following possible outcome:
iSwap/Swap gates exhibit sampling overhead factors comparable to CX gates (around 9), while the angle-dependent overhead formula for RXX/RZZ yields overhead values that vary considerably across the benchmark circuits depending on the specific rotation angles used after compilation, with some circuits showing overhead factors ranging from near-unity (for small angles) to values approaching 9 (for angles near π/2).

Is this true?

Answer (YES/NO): NO